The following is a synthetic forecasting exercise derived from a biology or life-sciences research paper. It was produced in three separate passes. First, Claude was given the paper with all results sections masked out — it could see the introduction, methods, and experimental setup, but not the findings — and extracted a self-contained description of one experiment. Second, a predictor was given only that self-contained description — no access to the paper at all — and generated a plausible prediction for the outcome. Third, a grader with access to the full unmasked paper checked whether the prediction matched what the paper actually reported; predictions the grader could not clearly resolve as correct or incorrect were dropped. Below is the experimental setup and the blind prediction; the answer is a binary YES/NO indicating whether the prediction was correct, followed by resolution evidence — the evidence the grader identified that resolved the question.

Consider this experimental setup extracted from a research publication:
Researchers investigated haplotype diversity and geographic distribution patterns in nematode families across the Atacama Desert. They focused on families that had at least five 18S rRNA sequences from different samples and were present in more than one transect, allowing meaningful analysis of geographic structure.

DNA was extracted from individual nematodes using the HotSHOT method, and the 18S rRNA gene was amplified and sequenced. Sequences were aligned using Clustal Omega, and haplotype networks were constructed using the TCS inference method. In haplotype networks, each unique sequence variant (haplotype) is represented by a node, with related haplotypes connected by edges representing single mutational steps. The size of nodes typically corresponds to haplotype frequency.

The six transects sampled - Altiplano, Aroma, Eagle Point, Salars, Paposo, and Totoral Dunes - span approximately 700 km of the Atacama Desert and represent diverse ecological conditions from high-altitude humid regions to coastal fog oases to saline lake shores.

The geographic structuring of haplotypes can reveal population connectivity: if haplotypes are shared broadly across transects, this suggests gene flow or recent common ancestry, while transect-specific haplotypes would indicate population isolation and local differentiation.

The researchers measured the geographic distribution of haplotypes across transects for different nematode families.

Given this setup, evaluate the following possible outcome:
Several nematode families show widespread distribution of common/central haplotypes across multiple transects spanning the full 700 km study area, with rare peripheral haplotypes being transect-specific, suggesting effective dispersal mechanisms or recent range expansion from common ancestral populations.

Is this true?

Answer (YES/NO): NO